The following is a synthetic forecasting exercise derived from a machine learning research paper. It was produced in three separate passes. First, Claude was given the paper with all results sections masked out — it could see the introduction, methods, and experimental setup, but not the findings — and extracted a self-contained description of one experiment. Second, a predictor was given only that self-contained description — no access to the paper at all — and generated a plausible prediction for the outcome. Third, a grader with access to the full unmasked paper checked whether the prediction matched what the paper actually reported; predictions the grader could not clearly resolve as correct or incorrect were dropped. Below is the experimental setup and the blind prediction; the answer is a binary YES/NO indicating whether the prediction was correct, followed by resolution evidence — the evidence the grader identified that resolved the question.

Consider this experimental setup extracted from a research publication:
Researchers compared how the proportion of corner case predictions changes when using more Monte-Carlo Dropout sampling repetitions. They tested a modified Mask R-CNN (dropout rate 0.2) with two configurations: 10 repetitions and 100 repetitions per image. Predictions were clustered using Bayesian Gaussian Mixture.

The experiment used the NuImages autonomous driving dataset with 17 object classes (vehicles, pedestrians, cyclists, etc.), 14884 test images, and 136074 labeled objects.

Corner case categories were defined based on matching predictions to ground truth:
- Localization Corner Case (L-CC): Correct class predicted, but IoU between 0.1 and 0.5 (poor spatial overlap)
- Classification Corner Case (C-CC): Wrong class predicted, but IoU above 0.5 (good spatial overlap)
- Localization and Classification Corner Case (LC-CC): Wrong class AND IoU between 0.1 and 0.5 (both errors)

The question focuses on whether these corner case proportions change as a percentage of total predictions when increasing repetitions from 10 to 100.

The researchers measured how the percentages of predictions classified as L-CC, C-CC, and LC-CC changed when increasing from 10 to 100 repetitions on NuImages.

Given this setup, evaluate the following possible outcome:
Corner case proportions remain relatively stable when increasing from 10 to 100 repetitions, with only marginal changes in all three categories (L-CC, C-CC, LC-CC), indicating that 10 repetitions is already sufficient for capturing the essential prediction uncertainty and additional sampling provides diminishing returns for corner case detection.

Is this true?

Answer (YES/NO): NO